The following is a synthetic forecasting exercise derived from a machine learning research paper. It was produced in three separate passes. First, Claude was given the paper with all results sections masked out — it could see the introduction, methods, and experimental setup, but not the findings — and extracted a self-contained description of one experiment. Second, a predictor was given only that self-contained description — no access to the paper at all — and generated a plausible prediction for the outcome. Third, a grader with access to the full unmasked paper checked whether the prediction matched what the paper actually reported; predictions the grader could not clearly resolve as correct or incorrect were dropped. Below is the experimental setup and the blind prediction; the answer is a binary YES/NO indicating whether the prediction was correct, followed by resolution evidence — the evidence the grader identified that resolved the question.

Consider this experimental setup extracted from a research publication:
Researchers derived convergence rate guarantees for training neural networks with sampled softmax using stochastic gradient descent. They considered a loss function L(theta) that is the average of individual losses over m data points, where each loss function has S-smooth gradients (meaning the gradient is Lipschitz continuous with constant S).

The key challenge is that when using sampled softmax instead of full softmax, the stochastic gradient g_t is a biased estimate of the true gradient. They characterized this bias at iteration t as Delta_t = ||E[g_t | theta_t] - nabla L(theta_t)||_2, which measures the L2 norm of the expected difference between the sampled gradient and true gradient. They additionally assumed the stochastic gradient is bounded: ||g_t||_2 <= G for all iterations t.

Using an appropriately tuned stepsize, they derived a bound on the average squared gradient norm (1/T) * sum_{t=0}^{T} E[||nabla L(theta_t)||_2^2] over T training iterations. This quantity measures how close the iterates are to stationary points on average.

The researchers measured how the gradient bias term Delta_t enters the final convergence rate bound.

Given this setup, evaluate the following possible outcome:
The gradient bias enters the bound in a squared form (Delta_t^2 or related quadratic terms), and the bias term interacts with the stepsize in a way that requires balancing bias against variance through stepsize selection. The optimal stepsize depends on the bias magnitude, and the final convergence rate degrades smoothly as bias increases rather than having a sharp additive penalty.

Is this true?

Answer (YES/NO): NO